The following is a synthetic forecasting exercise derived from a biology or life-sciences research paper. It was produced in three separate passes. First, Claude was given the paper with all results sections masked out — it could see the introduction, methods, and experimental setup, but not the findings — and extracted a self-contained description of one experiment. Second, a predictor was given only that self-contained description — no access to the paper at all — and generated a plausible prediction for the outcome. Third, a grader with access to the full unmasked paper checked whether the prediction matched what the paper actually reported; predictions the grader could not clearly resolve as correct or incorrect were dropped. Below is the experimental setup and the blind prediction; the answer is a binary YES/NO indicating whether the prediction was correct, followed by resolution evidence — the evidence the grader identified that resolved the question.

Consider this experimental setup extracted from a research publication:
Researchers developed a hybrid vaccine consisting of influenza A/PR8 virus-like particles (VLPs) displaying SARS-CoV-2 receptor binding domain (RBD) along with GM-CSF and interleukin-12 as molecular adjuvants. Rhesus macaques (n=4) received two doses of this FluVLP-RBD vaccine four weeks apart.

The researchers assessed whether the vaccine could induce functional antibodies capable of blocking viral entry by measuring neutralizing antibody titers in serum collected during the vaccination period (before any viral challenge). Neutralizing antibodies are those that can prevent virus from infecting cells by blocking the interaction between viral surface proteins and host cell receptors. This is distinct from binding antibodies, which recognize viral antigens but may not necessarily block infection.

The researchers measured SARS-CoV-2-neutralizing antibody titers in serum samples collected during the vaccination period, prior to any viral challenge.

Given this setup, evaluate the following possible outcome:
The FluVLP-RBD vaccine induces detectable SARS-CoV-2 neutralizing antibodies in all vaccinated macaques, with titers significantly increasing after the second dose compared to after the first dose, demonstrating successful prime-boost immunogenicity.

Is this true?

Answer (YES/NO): NO